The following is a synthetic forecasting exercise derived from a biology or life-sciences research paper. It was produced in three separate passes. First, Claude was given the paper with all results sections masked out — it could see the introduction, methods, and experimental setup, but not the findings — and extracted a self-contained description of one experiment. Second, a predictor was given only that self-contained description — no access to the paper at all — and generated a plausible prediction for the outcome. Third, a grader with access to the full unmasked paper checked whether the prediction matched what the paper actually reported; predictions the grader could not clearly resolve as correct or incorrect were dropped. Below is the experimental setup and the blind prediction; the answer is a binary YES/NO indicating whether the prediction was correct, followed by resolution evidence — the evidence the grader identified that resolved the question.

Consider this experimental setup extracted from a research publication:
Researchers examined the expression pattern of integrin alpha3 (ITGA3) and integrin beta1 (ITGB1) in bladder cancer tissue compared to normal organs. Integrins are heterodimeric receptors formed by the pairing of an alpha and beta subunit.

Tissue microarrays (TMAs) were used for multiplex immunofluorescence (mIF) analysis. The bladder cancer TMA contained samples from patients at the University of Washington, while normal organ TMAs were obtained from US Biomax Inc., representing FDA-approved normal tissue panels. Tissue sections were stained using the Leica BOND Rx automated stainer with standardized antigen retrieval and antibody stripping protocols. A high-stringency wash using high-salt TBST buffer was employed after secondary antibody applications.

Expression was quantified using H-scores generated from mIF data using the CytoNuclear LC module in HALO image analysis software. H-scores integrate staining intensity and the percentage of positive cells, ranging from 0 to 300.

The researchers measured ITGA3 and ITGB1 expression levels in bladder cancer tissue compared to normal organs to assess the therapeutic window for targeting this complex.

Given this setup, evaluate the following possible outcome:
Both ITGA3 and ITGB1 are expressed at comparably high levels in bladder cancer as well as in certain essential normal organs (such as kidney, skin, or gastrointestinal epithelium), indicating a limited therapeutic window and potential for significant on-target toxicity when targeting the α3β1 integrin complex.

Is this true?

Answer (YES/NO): NO